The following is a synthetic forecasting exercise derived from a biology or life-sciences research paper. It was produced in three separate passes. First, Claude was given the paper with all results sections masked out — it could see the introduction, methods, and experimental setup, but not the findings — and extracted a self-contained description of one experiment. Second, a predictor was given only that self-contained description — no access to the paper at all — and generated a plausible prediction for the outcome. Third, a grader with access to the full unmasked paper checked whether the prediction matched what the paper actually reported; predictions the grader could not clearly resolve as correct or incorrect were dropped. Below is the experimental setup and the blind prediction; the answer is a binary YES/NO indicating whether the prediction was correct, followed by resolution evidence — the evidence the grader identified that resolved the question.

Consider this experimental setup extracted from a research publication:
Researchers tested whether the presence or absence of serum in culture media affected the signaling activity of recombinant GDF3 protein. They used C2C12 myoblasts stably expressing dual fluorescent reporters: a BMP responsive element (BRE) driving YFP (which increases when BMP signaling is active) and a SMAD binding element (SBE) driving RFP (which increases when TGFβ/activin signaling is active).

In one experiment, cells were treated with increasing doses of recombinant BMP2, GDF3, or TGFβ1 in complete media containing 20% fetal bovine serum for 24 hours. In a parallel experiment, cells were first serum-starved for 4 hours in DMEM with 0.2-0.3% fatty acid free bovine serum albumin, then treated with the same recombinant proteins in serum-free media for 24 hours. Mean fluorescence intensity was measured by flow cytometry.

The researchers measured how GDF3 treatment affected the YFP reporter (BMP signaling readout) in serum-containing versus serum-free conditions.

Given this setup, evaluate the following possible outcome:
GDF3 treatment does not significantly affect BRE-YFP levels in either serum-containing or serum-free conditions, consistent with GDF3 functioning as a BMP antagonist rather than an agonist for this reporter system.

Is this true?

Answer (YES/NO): NO